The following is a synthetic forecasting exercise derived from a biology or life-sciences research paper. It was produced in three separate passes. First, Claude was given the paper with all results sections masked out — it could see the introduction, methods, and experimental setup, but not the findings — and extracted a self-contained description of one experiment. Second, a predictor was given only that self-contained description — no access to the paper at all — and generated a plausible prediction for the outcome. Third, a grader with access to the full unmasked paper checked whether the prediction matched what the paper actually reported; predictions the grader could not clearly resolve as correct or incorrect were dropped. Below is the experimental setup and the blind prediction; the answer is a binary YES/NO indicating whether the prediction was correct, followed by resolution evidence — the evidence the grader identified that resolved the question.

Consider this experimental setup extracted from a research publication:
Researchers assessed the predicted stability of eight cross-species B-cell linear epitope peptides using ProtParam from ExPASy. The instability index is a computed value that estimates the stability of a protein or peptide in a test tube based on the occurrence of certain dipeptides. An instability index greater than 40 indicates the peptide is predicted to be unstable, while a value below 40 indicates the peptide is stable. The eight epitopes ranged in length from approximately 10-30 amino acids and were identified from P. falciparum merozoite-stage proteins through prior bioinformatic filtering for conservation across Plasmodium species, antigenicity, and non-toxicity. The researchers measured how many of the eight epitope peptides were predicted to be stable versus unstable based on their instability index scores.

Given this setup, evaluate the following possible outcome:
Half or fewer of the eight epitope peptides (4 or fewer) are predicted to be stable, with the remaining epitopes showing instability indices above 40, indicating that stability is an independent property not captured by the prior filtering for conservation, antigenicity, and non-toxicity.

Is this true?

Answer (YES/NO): NO